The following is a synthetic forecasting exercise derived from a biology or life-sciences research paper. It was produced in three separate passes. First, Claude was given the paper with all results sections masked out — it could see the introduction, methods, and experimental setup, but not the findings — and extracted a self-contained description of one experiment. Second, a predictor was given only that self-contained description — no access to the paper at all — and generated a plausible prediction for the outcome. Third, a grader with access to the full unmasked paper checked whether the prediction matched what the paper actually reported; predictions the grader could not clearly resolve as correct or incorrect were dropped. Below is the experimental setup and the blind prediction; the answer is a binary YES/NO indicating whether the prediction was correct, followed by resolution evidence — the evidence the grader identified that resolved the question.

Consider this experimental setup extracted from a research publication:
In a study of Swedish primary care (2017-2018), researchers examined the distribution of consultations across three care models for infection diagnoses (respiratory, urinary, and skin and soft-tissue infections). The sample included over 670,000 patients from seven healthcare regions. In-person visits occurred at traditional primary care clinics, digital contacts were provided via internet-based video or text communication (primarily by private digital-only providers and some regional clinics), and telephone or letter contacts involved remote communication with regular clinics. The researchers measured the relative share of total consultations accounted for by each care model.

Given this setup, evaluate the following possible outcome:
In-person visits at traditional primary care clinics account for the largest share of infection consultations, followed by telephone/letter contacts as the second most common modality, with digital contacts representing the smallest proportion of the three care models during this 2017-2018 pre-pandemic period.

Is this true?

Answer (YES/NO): NO